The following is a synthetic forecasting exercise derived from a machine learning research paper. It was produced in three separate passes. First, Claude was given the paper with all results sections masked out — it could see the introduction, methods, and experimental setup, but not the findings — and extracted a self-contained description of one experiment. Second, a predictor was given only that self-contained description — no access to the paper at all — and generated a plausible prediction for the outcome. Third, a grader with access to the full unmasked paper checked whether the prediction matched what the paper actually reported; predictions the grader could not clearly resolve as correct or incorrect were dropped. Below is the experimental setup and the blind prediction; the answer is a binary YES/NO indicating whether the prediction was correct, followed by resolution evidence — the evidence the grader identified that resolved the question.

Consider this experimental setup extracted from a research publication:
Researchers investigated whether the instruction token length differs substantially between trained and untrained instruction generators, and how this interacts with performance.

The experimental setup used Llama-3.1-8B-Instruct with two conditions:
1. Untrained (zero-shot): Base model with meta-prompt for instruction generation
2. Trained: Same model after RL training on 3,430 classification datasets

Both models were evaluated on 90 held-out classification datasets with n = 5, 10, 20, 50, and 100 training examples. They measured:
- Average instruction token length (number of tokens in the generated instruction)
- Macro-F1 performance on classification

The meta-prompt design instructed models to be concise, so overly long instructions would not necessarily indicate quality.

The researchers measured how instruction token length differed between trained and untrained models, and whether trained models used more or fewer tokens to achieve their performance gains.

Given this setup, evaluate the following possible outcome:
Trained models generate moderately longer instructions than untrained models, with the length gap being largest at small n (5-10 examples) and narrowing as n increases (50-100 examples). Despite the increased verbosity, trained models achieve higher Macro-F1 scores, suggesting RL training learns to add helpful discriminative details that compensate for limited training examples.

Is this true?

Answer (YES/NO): NO